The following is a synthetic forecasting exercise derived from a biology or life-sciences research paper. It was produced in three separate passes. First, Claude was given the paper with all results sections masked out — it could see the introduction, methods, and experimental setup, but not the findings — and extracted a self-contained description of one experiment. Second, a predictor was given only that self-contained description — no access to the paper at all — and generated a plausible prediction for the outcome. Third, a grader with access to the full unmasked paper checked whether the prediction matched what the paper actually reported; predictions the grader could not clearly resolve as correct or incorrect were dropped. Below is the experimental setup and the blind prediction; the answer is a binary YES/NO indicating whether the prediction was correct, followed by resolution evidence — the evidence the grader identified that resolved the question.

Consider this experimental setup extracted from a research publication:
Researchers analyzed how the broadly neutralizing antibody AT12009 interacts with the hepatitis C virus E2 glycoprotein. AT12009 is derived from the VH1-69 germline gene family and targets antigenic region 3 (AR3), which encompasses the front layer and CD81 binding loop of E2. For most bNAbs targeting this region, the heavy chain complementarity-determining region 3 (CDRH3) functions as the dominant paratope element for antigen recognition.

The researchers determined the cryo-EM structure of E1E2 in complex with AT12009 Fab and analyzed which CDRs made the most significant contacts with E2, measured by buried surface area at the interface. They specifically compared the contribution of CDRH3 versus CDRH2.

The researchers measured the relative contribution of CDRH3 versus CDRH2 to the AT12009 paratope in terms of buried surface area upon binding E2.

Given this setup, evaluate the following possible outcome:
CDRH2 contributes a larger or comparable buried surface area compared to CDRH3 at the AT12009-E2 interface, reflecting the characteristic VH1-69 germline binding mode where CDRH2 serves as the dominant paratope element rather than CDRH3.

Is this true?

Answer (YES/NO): YES